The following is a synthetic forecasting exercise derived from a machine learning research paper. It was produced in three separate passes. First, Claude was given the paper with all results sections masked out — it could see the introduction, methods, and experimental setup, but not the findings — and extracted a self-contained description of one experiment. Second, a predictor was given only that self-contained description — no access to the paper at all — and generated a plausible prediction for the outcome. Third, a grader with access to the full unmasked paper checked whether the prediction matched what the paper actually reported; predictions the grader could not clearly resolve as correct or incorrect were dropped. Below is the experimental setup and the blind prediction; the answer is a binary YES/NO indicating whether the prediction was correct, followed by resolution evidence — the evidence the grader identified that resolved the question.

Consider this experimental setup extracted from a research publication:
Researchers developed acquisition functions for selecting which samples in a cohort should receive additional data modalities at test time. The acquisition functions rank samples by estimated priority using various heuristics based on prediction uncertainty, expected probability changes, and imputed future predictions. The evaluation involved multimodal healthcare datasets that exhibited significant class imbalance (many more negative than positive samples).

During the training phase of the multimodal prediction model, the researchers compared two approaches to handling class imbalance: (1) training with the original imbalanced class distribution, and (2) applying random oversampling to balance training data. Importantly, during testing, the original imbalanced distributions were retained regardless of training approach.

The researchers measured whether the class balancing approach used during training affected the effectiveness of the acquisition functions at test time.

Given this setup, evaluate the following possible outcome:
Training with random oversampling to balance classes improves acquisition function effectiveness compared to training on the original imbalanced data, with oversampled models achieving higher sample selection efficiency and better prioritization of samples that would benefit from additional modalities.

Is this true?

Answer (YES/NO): YES